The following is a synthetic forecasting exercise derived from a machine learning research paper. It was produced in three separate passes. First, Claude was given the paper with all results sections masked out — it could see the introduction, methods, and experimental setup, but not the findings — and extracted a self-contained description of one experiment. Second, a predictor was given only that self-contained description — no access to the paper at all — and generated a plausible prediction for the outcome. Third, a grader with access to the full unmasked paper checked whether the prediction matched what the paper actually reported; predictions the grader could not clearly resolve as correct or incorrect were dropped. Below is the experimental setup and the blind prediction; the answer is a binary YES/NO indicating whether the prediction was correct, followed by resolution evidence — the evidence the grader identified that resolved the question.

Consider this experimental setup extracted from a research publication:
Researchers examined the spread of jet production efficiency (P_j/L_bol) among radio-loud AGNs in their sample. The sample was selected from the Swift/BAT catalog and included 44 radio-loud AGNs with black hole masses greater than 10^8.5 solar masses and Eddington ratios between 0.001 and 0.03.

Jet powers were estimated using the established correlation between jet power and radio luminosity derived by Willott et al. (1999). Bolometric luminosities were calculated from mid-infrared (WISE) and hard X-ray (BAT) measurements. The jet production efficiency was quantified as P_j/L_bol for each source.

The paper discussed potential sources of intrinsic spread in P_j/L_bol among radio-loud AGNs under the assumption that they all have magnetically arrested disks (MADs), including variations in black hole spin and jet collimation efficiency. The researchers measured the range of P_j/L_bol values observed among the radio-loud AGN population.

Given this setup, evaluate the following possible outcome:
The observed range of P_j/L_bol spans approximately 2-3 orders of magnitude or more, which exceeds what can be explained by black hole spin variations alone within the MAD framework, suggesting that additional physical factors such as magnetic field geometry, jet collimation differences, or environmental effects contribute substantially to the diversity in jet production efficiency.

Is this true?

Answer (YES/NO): YES